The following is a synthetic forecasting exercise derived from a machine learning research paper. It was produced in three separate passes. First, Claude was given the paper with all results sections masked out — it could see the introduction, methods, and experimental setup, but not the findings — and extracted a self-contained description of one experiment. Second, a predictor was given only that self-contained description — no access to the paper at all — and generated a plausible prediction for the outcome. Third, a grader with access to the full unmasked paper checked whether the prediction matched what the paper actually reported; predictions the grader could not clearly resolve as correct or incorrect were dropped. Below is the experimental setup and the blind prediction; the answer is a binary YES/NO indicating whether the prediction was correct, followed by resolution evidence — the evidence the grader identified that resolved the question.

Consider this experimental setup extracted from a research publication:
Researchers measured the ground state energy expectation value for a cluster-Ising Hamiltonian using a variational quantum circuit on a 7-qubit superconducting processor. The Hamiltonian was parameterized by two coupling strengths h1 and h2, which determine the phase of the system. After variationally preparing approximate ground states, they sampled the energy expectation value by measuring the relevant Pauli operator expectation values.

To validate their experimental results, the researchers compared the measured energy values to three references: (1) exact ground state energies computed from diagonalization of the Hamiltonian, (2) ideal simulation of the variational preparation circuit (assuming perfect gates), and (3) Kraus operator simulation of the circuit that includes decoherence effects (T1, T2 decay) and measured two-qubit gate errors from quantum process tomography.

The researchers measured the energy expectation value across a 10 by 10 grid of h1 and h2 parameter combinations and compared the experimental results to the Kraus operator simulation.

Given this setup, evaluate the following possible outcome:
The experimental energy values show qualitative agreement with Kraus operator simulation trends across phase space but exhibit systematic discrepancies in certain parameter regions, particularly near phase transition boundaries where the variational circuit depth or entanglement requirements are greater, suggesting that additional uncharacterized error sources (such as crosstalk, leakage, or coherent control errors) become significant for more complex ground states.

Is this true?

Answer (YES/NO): NO